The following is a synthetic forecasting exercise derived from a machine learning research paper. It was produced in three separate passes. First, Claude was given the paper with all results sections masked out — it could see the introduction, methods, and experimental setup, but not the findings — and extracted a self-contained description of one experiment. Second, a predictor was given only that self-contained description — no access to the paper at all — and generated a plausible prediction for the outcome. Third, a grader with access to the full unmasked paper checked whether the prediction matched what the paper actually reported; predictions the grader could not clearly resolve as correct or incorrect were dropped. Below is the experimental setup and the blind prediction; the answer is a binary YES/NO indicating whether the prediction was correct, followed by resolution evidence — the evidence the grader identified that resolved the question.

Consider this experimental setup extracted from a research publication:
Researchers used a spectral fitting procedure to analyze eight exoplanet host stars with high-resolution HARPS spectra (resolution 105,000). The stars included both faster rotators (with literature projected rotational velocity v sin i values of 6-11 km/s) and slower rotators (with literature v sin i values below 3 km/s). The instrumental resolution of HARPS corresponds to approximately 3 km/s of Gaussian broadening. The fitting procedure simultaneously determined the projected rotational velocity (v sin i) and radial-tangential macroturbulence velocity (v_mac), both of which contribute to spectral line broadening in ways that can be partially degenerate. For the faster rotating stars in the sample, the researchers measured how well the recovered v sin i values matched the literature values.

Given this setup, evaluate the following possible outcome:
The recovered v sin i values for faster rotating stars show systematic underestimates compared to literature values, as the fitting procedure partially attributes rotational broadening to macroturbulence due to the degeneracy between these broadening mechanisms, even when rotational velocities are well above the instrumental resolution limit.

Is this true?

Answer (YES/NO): NO